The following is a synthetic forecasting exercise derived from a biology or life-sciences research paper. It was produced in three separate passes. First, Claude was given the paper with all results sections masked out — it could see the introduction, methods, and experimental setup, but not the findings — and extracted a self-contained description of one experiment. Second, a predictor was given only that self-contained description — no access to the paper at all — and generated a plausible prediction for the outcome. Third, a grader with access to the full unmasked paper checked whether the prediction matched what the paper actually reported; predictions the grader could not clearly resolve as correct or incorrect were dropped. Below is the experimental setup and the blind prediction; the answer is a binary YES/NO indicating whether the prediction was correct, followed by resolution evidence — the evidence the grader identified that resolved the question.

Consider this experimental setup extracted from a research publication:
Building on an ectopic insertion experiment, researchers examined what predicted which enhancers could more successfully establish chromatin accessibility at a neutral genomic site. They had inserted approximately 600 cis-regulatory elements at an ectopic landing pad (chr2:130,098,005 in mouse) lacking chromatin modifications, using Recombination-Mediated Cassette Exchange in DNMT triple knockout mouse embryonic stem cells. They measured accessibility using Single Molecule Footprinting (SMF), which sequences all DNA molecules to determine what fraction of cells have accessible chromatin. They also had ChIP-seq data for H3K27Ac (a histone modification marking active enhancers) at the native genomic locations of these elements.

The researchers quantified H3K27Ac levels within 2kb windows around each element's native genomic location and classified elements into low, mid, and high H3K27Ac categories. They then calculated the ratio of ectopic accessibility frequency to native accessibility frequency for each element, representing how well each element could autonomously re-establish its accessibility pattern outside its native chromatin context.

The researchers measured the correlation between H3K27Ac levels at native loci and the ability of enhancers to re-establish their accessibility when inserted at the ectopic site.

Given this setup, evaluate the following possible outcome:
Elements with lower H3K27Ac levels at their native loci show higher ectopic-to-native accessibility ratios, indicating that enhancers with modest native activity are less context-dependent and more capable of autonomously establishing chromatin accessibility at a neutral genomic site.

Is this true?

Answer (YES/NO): YES